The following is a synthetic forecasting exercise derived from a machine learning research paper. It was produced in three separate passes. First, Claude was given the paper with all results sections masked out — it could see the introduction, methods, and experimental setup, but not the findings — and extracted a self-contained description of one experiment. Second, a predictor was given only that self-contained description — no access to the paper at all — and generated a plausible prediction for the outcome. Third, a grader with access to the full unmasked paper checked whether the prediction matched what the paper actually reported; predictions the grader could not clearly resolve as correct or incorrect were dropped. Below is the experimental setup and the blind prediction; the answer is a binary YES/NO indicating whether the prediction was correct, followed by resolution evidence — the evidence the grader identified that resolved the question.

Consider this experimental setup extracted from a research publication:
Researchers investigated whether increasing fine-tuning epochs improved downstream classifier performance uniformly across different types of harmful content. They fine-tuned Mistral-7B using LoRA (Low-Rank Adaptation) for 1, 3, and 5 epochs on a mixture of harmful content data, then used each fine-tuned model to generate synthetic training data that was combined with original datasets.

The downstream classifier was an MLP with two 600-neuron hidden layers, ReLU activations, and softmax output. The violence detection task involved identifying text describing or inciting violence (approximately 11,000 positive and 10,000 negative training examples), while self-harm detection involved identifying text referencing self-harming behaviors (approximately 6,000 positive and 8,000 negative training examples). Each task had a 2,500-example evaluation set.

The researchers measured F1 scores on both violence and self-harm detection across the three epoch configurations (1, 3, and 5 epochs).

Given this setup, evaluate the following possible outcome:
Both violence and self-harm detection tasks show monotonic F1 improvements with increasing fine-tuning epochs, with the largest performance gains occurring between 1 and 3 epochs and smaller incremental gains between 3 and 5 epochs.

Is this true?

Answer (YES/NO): NO